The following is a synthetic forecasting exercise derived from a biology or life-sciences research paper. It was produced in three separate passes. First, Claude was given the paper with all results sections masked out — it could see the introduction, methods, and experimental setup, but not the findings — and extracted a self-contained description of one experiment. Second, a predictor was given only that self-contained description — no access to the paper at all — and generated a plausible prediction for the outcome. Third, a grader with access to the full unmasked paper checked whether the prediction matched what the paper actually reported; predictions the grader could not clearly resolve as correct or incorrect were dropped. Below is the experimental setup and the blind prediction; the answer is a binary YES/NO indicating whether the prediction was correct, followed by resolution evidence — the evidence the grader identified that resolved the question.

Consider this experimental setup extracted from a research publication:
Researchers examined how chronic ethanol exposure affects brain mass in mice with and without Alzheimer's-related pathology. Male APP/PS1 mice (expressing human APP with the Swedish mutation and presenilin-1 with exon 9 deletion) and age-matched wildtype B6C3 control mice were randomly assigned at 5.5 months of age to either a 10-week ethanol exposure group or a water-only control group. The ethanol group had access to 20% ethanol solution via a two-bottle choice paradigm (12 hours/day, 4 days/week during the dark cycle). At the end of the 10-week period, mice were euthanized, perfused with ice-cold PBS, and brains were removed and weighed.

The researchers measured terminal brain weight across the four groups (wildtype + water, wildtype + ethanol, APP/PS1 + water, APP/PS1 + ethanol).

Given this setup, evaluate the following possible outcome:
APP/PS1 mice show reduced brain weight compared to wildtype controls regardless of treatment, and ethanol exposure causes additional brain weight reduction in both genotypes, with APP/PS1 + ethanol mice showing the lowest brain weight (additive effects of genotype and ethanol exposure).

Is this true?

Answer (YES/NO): NO